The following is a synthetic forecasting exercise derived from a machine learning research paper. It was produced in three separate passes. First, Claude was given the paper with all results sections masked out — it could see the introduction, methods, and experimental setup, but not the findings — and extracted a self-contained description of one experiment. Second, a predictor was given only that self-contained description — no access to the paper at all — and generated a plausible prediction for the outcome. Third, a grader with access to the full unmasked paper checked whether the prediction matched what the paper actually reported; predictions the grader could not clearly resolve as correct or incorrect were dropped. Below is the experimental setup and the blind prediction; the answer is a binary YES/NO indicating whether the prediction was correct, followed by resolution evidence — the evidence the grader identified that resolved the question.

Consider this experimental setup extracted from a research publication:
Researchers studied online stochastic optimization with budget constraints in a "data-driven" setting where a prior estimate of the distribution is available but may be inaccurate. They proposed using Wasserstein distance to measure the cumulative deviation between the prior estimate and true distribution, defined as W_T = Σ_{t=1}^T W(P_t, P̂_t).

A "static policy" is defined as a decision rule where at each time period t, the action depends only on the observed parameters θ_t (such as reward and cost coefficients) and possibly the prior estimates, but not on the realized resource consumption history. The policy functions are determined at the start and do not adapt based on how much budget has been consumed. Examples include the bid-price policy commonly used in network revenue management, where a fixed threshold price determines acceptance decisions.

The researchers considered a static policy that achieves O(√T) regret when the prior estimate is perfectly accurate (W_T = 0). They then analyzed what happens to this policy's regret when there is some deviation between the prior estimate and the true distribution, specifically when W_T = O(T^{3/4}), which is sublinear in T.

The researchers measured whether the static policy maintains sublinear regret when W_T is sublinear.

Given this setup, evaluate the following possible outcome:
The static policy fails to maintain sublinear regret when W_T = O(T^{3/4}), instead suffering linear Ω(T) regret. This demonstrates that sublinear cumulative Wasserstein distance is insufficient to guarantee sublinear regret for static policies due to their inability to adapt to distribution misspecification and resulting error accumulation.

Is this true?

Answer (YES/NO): YES